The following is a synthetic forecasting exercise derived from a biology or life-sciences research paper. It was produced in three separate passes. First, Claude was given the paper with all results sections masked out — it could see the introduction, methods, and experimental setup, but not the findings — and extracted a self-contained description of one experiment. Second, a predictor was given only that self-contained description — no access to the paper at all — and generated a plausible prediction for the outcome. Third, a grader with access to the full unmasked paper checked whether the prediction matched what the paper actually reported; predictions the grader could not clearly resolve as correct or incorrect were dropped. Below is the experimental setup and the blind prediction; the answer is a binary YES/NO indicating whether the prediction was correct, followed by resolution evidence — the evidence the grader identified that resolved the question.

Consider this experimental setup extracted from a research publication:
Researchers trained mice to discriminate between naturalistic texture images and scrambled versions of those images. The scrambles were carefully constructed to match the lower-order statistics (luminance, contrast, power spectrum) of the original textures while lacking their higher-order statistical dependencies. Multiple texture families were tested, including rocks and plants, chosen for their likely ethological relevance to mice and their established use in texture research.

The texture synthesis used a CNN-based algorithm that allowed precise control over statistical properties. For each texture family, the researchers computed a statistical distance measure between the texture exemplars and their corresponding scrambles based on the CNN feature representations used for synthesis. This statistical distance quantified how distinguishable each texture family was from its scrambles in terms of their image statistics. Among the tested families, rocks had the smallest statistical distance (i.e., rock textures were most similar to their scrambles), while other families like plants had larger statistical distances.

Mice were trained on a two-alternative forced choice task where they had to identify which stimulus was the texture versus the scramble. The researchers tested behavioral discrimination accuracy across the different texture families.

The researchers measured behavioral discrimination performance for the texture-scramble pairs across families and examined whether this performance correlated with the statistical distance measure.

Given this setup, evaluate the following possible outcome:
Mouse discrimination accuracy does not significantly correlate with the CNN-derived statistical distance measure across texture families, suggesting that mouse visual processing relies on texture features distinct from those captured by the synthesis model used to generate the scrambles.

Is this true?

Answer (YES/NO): NO